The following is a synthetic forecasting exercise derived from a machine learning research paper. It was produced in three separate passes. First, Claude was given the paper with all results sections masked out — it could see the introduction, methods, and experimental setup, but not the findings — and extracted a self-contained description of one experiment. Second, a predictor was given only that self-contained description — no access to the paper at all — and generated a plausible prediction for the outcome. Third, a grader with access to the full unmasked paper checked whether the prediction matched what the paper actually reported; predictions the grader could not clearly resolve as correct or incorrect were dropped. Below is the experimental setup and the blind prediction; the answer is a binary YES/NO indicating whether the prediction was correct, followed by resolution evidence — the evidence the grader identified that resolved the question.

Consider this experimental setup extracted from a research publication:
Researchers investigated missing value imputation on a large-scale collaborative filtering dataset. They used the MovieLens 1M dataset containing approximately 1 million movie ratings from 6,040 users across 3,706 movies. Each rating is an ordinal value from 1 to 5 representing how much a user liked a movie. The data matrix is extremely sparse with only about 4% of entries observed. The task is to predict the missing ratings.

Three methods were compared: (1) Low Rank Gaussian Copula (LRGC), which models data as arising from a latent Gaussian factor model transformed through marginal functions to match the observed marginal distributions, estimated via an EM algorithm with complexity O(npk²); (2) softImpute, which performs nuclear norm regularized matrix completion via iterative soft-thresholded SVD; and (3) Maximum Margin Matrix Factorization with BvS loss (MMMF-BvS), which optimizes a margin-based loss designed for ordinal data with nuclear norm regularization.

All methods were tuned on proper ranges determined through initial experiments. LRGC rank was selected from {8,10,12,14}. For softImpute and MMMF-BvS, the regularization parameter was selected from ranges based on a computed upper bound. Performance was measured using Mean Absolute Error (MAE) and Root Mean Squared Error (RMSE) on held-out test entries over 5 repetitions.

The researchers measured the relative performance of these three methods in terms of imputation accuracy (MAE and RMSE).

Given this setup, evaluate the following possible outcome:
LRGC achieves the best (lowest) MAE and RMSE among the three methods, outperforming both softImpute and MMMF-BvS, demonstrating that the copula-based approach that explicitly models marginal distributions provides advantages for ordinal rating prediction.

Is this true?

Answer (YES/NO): NO